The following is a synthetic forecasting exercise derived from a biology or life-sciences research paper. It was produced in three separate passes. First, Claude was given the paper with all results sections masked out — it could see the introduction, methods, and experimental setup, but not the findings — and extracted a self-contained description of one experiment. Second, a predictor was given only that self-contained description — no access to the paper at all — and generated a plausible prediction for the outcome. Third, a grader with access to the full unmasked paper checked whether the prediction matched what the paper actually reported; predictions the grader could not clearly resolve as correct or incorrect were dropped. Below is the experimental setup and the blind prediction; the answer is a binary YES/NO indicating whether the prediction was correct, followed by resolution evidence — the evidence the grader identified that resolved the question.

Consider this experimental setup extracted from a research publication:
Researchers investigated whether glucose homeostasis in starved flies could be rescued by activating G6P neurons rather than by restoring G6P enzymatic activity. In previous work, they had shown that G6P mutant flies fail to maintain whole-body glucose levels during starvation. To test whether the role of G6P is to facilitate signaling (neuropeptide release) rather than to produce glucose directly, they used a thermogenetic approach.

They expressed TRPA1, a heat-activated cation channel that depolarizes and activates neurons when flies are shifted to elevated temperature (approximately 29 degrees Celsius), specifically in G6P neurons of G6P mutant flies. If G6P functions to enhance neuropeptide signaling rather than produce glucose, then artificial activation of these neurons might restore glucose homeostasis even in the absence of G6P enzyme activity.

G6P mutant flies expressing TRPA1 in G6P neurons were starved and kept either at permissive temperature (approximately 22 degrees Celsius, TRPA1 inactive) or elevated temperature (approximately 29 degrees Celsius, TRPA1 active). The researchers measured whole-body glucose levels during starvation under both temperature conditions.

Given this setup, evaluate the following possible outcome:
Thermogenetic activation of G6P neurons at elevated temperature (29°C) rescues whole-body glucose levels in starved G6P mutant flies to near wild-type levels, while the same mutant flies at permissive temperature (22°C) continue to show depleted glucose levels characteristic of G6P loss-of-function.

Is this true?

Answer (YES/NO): YES